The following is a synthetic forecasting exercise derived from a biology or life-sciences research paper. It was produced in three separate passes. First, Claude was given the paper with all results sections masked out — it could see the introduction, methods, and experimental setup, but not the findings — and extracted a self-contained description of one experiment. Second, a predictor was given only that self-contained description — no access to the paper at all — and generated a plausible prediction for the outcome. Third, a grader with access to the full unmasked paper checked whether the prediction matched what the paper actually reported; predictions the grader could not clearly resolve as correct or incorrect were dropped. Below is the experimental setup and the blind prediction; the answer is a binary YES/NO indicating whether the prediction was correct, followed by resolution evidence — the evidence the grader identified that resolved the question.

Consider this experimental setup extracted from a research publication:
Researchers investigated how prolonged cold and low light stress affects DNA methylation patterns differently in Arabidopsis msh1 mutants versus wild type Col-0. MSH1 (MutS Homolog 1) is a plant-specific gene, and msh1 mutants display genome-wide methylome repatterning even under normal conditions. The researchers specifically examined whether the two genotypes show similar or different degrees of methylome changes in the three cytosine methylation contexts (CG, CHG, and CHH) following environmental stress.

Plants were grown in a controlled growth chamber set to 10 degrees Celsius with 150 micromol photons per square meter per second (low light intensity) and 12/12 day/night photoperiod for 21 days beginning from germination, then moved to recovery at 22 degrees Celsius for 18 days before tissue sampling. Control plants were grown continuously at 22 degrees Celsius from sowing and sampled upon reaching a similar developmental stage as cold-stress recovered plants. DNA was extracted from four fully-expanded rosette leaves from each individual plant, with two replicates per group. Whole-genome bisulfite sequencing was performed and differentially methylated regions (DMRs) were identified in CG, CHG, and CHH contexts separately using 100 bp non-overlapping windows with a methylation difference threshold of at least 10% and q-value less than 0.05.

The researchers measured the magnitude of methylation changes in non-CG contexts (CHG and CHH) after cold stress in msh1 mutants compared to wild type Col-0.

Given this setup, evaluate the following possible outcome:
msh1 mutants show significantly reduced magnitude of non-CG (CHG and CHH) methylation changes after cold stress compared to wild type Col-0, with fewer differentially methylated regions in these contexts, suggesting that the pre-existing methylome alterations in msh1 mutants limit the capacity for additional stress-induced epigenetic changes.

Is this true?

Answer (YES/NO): NO